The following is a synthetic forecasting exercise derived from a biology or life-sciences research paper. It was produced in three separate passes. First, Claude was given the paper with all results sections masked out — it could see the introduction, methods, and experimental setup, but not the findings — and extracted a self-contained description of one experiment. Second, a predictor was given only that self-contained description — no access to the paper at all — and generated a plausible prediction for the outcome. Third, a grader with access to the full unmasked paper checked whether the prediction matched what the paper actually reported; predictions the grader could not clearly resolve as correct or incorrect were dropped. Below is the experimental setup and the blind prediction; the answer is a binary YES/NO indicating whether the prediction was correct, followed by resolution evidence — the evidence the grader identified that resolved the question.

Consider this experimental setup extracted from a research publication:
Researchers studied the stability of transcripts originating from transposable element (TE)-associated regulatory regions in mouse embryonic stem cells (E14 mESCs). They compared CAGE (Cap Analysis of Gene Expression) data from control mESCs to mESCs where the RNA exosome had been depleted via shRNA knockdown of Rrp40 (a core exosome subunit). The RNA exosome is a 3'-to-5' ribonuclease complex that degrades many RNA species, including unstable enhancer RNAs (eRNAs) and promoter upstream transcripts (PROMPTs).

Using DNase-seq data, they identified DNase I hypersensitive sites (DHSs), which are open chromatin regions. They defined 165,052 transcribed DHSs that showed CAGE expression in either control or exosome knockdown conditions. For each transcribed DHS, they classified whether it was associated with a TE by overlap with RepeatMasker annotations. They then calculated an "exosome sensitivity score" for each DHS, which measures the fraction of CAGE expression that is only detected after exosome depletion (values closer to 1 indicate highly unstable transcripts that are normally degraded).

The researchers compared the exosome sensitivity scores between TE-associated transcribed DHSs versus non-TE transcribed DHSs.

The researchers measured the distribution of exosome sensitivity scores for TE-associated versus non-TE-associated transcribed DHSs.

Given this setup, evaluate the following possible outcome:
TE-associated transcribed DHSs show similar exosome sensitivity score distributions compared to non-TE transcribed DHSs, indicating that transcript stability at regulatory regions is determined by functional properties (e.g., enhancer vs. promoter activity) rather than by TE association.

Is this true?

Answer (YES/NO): YES